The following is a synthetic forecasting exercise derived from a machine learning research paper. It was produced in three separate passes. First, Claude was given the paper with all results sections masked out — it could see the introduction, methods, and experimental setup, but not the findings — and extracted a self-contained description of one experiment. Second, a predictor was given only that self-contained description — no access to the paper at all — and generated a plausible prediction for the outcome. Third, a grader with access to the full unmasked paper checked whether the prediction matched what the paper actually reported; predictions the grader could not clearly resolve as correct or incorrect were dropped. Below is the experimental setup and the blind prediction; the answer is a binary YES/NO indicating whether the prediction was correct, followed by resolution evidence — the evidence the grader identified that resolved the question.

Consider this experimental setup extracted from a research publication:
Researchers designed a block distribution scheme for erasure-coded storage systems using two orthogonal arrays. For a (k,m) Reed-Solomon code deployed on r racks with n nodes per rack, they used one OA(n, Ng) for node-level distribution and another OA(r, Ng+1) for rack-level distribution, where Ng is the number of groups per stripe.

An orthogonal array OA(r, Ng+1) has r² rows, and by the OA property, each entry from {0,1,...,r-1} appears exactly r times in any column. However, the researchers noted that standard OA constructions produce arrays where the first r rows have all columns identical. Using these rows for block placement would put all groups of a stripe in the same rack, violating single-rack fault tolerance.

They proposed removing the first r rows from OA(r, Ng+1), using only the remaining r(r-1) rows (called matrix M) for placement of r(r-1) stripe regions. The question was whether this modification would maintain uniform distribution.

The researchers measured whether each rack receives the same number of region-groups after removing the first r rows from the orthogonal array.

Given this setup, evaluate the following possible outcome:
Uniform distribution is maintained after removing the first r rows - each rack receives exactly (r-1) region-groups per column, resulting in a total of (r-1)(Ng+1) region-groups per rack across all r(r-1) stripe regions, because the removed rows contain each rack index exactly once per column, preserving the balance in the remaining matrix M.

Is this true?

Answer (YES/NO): NO